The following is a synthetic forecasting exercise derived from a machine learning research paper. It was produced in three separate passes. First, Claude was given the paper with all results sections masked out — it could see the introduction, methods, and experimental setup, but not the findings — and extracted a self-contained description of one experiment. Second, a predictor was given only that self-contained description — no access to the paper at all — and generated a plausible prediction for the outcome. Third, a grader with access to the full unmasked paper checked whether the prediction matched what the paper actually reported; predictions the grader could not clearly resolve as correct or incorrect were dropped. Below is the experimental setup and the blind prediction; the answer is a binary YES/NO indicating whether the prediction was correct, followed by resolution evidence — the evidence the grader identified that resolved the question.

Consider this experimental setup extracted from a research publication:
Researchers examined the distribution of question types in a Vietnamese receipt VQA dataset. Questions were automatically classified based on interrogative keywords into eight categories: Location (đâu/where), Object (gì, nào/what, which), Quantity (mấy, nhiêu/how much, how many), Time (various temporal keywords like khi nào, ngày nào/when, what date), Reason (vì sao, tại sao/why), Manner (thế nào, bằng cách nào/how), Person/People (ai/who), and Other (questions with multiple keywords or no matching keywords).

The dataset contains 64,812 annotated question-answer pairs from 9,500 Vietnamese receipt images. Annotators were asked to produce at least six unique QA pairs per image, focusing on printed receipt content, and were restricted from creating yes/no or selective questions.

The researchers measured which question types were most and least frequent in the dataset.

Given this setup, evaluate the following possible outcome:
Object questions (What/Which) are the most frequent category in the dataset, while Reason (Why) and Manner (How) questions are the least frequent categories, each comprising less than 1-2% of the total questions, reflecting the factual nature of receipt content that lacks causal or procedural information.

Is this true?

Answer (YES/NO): NO